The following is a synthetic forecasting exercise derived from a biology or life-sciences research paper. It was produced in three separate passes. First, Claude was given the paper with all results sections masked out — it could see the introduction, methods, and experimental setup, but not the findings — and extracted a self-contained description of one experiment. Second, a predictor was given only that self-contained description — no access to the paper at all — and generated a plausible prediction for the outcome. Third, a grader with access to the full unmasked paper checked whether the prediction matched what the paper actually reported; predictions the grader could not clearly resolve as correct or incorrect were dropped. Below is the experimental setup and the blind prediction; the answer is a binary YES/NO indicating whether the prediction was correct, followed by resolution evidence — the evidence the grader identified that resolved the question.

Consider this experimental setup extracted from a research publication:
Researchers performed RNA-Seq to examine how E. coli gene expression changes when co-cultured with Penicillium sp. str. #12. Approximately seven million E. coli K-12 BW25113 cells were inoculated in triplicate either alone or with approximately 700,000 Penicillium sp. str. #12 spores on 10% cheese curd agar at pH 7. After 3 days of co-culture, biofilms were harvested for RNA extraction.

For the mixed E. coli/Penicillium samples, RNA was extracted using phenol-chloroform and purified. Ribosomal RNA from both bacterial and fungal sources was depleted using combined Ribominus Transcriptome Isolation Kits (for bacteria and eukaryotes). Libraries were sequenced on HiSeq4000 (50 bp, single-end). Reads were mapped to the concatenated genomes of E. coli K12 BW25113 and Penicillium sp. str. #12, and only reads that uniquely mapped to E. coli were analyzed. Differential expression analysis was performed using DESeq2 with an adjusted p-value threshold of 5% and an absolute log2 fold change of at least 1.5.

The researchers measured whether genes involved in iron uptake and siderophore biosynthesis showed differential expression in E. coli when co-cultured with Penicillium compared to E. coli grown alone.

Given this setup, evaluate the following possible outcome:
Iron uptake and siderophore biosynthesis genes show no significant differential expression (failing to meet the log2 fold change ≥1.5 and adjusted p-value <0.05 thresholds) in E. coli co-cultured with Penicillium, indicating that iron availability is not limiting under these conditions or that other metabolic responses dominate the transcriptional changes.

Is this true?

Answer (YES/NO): NO